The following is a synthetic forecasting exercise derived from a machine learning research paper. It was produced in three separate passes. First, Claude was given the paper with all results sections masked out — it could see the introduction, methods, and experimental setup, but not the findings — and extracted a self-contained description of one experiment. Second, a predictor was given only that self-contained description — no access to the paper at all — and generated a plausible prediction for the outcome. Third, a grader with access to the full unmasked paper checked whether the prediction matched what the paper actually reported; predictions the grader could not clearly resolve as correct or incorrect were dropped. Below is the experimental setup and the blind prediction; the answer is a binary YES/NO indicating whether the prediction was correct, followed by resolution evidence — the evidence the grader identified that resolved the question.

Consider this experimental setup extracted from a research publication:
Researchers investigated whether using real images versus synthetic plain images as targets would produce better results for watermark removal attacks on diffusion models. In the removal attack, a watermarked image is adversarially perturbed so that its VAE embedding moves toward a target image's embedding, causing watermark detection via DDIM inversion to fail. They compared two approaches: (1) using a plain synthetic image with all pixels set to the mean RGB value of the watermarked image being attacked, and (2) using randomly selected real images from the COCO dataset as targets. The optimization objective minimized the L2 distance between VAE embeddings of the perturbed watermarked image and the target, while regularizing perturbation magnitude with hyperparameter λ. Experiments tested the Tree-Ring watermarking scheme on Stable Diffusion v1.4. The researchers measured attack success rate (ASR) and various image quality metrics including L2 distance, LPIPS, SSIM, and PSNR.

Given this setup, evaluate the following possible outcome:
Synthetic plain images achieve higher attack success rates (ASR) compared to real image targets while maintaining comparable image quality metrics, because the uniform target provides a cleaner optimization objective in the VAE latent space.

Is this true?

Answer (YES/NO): YES